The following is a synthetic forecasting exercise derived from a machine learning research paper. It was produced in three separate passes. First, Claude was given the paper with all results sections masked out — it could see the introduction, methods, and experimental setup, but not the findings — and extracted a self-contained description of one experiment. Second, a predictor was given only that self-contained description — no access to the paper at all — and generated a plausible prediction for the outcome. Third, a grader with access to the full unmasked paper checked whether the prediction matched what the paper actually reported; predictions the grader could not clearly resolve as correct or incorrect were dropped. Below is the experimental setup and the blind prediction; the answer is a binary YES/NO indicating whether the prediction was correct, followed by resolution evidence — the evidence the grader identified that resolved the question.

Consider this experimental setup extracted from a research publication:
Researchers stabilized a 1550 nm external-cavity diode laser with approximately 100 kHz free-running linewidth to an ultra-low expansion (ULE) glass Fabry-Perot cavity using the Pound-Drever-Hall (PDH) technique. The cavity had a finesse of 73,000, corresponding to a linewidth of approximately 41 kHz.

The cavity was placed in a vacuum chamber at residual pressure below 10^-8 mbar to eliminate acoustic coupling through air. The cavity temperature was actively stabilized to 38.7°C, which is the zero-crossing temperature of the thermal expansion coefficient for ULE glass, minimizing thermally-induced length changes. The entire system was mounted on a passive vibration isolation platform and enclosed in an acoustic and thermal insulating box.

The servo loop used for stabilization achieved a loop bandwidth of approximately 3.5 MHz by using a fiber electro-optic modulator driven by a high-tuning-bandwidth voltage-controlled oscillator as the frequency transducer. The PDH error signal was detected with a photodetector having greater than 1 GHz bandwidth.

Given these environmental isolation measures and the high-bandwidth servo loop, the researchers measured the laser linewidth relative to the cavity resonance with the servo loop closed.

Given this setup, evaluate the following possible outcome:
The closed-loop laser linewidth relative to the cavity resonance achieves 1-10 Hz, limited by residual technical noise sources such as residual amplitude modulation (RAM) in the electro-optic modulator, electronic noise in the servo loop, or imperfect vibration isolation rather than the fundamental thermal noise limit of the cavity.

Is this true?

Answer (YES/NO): NO